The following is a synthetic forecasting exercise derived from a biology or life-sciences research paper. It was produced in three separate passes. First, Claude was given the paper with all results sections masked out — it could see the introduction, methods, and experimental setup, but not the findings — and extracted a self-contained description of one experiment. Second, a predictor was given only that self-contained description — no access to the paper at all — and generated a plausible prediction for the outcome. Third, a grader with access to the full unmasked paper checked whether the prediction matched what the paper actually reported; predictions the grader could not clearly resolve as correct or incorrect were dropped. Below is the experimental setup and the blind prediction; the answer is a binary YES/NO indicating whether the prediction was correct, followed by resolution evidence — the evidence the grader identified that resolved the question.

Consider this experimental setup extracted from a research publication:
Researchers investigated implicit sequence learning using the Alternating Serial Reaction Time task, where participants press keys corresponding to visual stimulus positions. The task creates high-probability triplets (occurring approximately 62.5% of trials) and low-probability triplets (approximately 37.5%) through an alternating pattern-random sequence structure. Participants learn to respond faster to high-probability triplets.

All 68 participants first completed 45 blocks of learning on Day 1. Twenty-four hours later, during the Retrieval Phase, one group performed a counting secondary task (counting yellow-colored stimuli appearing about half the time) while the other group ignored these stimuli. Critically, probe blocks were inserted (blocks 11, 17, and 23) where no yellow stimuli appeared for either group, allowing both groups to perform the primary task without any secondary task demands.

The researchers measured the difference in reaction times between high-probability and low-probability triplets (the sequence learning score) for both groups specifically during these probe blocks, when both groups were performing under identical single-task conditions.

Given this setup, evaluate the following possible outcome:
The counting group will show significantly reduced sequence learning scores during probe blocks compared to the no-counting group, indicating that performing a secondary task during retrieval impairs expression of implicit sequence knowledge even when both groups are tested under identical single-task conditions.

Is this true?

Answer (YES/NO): NO